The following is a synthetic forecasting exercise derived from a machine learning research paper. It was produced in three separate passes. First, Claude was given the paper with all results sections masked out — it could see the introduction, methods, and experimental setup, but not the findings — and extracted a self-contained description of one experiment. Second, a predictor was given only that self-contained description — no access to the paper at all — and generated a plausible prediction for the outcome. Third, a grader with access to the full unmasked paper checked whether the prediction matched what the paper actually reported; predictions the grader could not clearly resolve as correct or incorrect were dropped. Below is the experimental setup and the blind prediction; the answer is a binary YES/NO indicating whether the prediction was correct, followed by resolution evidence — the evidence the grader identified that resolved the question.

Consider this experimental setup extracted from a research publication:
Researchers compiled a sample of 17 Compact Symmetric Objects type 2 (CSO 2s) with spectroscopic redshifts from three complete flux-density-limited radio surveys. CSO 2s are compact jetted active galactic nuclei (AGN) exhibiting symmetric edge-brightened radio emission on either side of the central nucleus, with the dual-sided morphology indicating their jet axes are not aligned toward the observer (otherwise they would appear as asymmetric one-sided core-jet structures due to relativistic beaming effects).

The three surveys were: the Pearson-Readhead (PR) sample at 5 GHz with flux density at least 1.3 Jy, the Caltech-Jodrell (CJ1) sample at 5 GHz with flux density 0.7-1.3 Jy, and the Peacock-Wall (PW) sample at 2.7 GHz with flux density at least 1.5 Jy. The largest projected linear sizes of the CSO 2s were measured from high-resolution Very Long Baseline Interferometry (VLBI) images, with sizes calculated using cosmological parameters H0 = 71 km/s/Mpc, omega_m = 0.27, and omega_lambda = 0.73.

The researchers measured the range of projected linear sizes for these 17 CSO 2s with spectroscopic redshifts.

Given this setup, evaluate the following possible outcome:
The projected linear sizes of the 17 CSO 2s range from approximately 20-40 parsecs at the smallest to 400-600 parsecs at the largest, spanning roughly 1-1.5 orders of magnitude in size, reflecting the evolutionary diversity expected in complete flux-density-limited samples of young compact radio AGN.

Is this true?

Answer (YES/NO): NO